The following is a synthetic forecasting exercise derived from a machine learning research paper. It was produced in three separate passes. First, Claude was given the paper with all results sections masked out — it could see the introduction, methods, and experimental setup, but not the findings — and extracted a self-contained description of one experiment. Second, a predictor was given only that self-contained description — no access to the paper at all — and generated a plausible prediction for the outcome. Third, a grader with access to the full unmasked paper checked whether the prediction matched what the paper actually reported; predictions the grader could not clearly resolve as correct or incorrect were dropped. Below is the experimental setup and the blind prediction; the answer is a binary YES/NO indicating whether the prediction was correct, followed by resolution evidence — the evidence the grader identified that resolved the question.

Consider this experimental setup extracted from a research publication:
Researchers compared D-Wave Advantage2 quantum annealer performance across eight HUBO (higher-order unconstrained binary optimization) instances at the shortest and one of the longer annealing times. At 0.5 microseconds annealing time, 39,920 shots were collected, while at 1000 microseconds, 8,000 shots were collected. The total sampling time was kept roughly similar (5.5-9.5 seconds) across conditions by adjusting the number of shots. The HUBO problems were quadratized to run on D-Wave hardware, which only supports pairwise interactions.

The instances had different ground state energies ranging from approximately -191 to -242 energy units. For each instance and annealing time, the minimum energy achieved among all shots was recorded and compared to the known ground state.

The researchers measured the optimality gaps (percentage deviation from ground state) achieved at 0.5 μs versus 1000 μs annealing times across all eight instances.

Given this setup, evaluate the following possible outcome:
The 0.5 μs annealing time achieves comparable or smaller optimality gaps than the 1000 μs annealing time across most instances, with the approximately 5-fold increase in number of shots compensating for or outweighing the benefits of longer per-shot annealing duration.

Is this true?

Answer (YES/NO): NO